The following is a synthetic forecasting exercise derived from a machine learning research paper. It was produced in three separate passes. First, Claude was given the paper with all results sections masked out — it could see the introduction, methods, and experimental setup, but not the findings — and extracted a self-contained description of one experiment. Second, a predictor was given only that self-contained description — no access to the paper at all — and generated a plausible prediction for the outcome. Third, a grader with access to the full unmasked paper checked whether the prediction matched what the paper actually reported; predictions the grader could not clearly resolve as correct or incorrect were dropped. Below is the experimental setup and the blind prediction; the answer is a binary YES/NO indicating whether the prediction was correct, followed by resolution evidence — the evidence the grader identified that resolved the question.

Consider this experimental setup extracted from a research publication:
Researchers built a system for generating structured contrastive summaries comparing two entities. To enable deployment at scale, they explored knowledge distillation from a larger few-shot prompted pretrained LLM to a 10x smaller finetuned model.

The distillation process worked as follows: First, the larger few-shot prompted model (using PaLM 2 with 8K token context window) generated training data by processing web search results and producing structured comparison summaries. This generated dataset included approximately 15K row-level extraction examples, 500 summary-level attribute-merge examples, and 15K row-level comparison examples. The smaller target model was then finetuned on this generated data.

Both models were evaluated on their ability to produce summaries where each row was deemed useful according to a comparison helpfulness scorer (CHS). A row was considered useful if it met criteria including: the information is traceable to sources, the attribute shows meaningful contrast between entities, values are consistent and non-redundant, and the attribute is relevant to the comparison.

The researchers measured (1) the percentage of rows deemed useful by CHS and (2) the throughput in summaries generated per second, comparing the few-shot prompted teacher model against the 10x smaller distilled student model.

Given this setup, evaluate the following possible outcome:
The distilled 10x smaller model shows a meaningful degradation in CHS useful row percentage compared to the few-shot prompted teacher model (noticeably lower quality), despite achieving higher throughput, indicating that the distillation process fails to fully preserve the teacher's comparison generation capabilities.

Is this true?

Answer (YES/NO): YES